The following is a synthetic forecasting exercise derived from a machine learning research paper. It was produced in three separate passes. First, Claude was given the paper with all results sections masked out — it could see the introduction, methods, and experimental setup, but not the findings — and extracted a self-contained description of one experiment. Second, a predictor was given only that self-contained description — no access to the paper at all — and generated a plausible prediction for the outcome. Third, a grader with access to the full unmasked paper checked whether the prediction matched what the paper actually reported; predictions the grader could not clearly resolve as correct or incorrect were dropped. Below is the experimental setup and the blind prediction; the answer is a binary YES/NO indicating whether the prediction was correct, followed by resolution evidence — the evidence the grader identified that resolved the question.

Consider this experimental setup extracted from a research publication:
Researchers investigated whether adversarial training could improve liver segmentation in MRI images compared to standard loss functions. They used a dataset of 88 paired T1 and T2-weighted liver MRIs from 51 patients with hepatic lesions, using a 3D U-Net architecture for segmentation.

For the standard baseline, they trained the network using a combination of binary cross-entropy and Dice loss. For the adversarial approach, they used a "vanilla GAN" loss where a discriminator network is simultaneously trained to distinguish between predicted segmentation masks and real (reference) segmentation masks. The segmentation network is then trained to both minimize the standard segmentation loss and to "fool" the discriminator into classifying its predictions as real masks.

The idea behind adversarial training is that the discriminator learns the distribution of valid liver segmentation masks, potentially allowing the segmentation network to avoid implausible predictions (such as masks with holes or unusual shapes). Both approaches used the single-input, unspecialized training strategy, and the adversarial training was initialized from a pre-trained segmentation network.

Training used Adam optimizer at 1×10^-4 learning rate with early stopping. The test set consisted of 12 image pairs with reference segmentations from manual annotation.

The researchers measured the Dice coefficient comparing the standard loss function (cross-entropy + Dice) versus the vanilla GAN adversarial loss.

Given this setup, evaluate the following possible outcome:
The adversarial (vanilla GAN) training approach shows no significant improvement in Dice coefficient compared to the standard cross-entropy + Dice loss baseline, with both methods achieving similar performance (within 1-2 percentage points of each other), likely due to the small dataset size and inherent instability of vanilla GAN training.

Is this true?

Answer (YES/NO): YES